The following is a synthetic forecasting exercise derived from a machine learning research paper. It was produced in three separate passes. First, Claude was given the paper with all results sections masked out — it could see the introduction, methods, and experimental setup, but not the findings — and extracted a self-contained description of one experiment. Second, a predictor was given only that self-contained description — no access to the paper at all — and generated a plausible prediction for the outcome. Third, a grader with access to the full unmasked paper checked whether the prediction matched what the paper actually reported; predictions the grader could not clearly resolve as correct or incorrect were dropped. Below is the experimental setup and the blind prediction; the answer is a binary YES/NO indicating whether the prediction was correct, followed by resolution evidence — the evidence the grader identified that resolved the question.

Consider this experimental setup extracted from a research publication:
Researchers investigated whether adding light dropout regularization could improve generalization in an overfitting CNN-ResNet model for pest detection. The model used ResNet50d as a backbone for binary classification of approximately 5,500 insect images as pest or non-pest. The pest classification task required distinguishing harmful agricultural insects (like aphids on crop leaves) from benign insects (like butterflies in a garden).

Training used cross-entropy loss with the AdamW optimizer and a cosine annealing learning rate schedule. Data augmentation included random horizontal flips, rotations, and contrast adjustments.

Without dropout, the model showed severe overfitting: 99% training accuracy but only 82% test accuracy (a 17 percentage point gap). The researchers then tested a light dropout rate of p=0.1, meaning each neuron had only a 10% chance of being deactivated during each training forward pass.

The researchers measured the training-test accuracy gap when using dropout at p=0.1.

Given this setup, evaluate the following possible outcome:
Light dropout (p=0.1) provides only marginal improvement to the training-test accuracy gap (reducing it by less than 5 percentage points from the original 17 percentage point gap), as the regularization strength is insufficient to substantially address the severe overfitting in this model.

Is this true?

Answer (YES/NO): NO